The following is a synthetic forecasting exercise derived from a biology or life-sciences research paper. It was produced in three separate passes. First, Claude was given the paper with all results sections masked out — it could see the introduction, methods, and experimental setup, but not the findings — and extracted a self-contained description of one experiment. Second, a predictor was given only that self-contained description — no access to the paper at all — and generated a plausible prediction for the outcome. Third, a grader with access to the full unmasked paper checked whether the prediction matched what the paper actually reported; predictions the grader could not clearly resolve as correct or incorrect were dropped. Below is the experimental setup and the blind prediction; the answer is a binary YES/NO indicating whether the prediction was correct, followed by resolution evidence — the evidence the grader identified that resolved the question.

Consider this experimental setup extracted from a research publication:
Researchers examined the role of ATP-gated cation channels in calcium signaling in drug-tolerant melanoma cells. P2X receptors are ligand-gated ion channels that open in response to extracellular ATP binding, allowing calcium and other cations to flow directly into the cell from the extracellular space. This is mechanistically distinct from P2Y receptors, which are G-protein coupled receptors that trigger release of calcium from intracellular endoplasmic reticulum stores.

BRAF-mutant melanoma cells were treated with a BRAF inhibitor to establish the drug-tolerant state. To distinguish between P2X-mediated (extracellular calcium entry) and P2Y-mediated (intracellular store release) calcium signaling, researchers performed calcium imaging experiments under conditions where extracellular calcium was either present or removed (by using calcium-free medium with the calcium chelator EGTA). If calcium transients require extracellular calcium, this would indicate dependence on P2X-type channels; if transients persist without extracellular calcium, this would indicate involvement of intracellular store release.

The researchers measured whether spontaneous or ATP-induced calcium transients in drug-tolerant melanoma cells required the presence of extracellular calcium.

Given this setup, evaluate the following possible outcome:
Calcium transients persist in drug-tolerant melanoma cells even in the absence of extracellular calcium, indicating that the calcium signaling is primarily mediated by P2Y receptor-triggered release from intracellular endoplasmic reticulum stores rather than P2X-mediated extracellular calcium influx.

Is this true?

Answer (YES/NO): NO